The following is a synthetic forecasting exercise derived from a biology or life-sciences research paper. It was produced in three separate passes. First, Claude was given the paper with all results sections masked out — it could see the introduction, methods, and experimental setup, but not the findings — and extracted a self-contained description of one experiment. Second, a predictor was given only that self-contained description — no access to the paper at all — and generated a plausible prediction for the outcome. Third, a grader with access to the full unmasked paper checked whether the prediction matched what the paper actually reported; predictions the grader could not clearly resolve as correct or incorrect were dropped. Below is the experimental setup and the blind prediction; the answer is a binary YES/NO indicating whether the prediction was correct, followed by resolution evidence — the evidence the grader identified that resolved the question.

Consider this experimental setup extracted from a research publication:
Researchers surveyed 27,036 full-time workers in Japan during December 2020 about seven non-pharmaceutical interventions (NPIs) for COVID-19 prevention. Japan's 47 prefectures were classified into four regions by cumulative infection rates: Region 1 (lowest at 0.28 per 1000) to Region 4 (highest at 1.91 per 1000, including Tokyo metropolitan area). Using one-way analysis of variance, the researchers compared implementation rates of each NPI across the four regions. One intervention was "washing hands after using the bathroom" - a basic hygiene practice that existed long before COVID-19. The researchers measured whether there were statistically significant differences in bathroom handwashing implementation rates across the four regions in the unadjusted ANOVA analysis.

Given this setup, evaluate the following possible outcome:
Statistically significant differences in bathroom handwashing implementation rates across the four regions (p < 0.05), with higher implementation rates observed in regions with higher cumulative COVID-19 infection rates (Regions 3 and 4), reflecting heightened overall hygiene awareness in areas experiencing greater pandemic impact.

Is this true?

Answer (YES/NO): NO